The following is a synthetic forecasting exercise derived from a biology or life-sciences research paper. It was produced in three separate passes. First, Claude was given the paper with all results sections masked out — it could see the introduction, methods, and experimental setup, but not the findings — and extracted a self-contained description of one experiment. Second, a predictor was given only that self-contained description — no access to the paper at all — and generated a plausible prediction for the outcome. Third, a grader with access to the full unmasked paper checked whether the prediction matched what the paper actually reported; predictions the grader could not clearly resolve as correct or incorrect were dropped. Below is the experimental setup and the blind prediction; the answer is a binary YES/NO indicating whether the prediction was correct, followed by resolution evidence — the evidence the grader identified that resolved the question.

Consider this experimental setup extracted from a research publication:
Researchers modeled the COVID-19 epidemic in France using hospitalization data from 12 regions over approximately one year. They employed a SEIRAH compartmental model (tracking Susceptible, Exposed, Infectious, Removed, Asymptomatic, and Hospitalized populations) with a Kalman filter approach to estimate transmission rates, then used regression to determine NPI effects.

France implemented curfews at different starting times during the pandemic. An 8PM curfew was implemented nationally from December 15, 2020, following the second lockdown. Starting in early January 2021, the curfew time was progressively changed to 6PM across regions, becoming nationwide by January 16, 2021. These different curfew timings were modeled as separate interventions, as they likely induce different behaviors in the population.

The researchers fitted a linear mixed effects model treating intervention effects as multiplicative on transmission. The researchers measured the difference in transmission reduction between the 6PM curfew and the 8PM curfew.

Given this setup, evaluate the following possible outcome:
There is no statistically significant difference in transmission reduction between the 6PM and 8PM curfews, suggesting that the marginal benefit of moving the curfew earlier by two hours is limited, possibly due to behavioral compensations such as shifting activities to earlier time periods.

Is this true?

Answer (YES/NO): YES